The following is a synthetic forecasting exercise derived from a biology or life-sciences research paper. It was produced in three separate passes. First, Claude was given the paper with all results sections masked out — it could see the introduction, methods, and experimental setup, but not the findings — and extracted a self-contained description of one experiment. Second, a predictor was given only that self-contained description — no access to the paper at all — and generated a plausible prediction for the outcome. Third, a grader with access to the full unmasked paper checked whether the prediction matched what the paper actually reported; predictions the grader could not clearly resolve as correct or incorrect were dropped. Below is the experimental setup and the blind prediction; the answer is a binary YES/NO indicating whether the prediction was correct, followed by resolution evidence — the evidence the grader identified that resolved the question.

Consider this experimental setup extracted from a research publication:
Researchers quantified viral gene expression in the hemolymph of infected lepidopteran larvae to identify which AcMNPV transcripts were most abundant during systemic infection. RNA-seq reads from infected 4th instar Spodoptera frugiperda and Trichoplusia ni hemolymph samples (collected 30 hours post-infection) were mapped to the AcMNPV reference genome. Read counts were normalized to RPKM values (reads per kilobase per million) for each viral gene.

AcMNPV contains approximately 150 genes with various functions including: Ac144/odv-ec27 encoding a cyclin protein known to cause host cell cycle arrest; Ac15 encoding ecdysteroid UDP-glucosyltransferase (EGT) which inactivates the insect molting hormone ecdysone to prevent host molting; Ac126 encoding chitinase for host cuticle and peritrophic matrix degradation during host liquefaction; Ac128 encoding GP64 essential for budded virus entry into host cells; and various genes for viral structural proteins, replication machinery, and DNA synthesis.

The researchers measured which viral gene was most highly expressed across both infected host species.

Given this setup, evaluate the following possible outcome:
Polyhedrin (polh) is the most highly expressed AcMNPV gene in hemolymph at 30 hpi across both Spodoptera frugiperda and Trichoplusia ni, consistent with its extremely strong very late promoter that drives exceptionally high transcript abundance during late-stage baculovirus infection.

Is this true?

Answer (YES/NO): NO